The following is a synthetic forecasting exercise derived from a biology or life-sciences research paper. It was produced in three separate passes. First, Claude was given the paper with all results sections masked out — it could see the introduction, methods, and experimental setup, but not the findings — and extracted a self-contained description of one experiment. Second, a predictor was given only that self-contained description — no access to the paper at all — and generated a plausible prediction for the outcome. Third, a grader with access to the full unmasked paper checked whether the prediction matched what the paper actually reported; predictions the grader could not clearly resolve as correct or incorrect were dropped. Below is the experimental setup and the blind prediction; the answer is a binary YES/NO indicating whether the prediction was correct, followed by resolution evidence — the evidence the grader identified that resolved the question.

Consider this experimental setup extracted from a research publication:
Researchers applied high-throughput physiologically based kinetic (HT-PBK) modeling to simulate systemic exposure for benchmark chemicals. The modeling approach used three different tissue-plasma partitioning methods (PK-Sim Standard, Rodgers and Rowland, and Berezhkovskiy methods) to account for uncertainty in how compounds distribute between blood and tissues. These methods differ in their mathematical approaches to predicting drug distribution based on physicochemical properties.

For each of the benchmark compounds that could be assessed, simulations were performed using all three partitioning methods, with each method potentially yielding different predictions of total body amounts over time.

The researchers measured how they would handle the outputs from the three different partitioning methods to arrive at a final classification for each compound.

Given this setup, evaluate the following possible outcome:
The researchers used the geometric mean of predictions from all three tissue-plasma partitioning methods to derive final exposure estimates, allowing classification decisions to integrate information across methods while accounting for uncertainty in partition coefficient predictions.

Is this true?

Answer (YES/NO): NO